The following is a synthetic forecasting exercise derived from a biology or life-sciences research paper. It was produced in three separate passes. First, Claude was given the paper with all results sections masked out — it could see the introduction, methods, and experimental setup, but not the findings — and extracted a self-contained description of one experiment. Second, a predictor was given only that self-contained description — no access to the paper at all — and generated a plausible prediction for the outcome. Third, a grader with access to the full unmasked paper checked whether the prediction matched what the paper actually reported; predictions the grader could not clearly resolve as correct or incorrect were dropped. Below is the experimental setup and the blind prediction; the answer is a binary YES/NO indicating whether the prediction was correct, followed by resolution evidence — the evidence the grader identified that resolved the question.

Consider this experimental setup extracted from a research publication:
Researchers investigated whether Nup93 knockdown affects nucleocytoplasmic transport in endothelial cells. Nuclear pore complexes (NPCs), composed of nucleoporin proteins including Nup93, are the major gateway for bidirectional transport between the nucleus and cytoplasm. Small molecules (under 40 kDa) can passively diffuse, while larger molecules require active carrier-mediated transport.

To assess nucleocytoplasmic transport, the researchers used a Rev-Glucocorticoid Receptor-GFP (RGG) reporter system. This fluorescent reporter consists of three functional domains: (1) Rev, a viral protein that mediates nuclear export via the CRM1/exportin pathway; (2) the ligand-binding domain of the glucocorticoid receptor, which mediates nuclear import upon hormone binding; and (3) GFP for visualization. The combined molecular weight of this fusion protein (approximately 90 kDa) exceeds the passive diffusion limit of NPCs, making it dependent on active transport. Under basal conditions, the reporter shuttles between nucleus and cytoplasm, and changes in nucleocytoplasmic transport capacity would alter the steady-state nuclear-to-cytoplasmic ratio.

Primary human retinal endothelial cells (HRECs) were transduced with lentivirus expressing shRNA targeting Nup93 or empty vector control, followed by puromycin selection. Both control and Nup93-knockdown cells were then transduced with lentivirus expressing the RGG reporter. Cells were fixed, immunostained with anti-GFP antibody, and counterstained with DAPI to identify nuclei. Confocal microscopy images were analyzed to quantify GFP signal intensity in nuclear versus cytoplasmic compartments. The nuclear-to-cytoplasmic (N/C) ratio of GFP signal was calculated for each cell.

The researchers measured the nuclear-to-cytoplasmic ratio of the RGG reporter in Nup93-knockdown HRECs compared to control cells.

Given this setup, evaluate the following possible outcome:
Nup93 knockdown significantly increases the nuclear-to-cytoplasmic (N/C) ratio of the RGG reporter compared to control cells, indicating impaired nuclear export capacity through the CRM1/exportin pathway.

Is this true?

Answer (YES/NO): YES